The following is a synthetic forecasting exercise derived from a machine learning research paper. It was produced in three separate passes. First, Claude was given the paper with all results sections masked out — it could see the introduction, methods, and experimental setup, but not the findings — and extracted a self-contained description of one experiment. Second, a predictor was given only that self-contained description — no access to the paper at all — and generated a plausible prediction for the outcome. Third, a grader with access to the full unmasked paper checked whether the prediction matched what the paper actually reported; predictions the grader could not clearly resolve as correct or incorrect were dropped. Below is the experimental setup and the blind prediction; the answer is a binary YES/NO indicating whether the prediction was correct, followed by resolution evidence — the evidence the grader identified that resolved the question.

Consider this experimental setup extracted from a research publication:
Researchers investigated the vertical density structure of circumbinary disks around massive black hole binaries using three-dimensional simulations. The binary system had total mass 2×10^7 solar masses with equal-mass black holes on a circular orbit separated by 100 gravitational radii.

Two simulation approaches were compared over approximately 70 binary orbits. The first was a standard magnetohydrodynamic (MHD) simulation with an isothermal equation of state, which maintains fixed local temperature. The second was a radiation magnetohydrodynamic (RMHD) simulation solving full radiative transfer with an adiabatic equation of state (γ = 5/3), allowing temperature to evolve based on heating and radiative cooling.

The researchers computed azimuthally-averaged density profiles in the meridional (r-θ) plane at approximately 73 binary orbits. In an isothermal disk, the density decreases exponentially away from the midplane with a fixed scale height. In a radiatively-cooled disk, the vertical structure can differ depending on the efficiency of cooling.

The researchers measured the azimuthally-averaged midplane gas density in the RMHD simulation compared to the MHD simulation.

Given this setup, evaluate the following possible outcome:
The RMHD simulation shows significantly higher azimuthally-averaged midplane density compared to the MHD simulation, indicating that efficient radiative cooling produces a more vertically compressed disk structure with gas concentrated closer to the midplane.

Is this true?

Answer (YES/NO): YES